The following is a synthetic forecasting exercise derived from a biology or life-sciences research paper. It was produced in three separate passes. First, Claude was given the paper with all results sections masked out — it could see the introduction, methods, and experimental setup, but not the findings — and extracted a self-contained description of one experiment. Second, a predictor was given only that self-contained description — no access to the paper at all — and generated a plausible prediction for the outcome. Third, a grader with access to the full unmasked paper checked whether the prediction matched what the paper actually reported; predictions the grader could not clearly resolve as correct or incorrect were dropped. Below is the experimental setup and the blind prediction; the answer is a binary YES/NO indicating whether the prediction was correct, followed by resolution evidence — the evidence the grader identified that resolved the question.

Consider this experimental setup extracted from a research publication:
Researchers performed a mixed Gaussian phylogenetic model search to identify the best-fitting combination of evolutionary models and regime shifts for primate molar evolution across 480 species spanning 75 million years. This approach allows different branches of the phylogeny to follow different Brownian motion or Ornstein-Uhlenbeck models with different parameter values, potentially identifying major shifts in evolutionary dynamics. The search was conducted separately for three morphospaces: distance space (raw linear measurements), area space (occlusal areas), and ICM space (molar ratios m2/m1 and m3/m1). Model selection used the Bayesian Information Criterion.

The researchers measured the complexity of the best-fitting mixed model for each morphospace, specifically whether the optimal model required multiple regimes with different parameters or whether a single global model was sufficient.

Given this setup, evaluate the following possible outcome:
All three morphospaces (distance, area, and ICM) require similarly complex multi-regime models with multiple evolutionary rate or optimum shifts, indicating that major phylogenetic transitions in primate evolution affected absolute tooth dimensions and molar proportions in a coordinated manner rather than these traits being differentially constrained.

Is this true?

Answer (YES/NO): NO